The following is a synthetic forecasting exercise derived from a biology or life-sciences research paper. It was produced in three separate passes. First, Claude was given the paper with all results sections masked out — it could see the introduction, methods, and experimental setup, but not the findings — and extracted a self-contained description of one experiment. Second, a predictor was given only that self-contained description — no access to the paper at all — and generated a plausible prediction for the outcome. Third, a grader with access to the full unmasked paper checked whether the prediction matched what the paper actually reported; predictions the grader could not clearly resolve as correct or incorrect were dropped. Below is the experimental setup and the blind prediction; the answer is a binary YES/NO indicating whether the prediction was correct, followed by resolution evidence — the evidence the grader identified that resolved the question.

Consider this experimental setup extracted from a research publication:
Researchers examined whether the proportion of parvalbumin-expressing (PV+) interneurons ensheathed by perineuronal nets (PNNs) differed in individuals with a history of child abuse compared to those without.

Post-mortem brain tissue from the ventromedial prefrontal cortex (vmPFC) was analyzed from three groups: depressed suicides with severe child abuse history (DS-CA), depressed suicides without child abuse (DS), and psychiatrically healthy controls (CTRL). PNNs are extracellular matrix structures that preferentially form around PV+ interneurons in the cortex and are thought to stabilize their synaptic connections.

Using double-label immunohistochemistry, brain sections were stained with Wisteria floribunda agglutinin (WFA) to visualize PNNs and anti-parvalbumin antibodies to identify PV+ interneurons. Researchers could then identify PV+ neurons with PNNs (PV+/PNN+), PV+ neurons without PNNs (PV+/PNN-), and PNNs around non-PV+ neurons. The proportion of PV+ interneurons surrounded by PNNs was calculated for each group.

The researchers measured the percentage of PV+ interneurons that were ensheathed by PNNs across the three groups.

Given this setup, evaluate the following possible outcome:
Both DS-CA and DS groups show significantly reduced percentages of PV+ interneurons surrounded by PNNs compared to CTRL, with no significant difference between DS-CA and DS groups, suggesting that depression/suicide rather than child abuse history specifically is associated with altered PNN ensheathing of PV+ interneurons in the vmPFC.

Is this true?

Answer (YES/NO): NO